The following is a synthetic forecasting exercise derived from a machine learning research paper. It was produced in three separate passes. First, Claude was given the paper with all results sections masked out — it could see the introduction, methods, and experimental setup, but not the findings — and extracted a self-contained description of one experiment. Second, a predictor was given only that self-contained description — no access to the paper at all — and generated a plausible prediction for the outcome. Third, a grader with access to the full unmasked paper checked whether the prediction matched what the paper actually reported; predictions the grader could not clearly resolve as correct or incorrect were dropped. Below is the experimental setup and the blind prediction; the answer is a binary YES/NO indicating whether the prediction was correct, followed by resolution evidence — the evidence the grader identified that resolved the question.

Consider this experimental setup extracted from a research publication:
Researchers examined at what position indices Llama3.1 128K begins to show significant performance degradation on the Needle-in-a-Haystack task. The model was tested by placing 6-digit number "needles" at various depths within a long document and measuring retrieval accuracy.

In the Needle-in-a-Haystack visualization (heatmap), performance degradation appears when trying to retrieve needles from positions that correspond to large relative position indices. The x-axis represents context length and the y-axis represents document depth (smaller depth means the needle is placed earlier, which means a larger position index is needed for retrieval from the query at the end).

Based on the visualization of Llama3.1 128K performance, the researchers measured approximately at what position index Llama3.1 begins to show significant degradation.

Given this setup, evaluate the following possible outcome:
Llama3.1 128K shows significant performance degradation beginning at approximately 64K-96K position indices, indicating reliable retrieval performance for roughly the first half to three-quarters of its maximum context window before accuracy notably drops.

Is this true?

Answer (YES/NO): YES